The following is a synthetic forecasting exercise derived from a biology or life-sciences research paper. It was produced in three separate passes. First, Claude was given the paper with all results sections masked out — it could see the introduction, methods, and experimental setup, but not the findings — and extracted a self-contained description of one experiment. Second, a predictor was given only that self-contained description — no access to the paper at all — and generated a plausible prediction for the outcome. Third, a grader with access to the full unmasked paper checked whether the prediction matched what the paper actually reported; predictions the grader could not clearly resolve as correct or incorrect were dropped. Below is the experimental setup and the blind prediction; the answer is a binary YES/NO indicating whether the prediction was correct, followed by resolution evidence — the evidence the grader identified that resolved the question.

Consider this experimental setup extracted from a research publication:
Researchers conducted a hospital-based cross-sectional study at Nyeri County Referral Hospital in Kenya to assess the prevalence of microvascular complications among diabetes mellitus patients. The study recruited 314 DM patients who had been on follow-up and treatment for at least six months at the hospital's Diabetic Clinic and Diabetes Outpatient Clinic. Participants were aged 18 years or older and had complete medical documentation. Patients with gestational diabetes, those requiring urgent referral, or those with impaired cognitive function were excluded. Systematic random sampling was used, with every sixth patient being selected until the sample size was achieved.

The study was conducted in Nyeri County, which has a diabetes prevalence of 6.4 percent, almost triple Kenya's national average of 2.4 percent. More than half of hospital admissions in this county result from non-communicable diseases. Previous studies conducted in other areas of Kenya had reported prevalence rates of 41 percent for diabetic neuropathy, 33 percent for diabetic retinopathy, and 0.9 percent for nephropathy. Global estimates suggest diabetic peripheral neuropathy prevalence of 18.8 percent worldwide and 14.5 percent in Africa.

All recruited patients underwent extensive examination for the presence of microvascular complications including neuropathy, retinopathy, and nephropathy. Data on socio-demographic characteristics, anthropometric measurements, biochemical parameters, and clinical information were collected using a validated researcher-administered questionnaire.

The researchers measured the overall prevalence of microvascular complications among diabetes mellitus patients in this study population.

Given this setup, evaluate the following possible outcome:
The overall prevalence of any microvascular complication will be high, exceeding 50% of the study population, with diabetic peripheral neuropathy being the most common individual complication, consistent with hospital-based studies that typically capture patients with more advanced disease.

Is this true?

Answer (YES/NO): NO